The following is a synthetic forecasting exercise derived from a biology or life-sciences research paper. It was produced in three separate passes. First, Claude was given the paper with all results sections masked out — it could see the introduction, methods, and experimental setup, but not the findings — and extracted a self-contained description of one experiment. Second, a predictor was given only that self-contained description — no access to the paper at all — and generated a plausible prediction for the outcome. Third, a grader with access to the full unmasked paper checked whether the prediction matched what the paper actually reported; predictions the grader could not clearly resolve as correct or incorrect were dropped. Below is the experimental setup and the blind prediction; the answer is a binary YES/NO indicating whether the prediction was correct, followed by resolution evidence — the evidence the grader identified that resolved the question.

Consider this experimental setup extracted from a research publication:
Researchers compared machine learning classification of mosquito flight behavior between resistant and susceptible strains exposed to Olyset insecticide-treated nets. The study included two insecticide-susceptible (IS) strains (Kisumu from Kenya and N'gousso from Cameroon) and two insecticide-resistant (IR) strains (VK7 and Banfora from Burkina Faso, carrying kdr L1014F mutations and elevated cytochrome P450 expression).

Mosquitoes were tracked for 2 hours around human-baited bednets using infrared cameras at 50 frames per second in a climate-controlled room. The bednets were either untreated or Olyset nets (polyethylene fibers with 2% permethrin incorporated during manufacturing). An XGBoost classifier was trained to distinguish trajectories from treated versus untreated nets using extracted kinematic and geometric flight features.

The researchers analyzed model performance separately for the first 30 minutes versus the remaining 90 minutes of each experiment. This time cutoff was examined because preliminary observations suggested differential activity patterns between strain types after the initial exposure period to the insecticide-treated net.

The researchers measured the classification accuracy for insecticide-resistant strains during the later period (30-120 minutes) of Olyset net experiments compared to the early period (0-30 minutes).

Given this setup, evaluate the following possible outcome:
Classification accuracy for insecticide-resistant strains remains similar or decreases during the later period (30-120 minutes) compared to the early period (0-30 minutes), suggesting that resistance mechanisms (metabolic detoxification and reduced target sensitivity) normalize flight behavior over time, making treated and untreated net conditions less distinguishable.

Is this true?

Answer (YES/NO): NO